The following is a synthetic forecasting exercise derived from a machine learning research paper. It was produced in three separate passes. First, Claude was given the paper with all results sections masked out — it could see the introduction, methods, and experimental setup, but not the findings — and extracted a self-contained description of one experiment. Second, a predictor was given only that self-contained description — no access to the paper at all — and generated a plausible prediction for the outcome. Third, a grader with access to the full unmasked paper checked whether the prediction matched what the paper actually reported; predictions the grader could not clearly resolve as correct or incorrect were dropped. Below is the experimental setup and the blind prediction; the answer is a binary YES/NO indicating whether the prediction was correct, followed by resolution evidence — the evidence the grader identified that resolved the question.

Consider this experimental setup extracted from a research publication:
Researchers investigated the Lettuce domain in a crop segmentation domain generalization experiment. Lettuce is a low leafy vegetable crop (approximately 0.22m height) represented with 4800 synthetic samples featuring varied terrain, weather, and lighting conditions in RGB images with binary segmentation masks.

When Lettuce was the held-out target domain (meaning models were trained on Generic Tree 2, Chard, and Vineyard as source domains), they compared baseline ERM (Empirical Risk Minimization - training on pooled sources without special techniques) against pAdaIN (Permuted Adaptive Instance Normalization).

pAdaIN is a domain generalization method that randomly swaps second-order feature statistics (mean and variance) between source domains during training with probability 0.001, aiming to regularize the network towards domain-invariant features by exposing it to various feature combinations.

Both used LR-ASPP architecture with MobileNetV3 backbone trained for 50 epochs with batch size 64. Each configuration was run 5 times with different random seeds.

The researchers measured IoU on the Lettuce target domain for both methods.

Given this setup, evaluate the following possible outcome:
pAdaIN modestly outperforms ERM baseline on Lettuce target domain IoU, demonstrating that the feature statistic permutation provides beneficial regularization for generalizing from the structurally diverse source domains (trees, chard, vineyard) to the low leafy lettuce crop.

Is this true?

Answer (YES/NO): NO